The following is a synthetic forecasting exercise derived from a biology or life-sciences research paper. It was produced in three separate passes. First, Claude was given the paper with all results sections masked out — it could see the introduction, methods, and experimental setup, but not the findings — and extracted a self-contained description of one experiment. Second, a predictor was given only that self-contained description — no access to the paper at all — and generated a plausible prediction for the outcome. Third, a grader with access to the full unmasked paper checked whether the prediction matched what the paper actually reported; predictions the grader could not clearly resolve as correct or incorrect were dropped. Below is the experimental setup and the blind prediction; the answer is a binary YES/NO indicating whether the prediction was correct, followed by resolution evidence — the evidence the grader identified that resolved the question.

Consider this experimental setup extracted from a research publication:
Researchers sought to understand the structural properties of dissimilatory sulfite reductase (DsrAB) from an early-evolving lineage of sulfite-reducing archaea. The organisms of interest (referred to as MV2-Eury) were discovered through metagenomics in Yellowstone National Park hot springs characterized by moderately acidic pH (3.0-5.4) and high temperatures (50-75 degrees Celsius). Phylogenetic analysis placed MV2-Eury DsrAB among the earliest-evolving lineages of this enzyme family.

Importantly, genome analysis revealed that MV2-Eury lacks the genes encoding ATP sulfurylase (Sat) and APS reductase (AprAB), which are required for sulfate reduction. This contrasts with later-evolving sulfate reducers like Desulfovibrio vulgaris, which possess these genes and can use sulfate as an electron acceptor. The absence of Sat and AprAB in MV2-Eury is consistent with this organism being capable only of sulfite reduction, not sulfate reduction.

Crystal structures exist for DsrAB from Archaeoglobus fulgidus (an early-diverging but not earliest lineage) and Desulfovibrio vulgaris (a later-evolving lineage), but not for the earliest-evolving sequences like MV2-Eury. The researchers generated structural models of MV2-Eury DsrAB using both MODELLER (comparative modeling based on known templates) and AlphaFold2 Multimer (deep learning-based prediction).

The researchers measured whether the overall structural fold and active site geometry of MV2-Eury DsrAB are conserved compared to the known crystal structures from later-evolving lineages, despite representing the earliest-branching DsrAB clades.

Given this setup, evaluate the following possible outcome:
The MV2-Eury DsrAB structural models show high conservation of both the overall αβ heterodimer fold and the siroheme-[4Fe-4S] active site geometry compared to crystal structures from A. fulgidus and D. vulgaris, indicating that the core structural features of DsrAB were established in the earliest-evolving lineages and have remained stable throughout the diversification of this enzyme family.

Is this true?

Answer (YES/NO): YES